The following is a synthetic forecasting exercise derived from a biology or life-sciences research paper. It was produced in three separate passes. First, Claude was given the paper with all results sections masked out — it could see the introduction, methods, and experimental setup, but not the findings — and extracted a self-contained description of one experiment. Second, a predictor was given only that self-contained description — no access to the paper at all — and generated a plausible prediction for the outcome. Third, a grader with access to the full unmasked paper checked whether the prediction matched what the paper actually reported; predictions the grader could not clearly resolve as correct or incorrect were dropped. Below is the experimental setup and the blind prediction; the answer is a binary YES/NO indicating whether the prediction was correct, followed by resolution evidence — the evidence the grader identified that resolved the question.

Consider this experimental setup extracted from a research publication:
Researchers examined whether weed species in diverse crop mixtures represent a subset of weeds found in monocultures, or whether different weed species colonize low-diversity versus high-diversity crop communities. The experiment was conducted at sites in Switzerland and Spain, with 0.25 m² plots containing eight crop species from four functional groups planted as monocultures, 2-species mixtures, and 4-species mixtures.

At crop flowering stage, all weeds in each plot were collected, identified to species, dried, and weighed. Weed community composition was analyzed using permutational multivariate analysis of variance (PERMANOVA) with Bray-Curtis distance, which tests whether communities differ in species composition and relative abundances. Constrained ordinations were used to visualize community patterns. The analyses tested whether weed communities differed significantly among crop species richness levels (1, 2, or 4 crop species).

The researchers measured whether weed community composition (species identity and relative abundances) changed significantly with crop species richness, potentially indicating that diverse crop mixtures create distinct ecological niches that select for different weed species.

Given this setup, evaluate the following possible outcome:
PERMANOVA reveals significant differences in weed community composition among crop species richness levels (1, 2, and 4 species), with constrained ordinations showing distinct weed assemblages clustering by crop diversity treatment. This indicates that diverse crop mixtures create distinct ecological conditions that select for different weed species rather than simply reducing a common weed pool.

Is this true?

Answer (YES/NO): NO